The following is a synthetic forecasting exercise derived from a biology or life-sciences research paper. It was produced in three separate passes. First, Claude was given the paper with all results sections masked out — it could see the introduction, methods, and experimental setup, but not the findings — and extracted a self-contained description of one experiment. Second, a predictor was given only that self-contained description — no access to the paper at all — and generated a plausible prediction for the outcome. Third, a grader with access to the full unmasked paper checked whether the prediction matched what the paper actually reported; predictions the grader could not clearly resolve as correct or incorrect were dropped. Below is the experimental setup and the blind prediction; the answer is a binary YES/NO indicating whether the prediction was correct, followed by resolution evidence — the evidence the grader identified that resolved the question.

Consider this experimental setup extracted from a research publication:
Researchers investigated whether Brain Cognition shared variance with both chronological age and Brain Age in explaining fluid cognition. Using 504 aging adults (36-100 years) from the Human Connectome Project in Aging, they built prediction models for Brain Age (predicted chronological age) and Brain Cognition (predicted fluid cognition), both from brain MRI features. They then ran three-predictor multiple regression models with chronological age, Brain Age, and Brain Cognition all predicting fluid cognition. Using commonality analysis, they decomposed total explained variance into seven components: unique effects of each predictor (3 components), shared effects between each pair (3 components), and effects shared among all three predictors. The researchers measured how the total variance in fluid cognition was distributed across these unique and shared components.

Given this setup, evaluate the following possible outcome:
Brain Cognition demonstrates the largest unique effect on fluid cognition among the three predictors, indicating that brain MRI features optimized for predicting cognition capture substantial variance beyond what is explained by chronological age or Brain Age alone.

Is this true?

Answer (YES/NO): YES